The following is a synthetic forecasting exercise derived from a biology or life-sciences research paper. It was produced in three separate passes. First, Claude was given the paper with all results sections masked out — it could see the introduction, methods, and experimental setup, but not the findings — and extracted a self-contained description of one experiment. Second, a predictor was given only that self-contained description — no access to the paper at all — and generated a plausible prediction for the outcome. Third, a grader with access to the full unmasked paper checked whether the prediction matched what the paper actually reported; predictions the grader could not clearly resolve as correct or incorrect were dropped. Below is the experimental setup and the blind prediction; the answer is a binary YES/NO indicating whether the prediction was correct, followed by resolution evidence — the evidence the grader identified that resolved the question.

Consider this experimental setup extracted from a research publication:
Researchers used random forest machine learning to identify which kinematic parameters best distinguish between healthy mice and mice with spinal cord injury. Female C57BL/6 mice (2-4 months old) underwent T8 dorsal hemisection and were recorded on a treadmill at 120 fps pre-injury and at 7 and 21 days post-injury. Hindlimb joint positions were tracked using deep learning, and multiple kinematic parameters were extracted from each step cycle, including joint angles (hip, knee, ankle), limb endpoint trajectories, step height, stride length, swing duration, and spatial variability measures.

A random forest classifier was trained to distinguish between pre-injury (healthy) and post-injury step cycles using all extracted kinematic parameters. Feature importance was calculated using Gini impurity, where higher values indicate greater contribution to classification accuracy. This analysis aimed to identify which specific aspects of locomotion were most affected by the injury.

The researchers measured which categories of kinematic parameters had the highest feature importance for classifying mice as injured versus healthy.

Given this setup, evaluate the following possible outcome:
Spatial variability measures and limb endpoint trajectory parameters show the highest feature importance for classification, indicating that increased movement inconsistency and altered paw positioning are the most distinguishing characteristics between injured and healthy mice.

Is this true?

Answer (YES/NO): NO